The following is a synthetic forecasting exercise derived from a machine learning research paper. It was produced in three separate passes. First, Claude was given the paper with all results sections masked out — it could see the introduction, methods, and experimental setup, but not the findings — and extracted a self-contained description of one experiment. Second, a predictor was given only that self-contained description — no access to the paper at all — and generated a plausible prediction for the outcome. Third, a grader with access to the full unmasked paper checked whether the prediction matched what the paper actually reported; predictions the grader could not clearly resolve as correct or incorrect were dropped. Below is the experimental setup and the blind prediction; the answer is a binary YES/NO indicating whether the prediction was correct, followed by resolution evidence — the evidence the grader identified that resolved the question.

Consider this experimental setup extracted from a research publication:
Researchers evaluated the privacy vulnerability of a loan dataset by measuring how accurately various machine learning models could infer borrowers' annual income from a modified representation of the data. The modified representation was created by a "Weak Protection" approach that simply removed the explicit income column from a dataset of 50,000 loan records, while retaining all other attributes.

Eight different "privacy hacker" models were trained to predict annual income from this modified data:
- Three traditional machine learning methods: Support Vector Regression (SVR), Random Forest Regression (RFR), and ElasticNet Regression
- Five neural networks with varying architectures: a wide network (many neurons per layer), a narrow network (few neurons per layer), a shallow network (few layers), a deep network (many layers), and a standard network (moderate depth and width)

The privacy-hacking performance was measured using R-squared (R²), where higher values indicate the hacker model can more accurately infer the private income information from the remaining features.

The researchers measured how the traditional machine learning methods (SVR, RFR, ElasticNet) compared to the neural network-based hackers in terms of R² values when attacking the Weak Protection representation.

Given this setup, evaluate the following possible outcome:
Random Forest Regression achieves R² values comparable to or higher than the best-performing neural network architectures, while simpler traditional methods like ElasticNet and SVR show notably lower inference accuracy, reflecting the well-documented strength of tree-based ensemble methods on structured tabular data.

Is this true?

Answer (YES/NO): NO